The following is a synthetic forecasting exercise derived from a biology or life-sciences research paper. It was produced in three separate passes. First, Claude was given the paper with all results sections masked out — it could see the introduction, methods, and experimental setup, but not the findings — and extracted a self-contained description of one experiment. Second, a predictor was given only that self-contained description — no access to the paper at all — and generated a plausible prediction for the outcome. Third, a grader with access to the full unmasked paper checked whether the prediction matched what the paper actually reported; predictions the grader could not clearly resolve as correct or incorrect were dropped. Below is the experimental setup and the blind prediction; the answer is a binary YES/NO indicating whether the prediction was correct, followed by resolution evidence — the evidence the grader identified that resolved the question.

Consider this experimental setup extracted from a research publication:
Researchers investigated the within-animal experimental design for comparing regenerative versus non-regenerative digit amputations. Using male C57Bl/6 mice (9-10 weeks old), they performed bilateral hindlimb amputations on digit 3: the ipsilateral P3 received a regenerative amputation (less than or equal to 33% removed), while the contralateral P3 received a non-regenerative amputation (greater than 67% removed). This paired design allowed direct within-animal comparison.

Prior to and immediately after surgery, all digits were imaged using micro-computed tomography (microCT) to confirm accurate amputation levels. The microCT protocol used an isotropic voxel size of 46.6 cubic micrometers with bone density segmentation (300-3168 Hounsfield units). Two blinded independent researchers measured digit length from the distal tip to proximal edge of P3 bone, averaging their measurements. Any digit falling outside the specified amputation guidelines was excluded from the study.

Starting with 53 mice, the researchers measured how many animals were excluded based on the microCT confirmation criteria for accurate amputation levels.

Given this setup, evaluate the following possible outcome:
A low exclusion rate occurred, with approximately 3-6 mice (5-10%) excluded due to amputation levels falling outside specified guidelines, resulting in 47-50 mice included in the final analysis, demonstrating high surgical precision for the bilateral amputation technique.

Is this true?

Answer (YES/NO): NO